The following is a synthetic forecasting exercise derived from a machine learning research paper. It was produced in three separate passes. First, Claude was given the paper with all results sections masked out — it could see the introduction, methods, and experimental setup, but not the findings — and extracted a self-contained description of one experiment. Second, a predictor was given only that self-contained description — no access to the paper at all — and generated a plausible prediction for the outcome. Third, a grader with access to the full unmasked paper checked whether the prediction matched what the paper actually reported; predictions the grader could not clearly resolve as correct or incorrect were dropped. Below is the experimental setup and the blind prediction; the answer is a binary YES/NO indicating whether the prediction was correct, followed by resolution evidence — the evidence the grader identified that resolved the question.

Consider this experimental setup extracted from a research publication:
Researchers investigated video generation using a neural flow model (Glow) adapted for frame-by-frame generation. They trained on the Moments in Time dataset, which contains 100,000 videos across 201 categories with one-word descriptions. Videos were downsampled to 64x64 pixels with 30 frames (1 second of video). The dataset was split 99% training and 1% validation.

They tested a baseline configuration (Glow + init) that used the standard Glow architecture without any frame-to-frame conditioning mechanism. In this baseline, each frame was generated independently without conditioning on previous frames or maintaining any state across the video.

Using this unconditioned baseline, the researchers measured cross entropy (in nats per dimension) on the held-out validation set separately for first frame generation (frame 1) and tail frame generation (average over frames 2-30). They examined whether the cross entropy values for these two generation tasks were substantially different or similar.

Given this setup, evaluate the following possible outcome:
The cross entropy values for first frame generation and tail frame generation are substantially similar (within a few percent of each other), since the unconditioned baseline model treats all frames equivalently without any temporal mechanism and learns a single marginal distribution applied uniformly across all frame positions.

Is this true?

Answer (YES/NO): YES